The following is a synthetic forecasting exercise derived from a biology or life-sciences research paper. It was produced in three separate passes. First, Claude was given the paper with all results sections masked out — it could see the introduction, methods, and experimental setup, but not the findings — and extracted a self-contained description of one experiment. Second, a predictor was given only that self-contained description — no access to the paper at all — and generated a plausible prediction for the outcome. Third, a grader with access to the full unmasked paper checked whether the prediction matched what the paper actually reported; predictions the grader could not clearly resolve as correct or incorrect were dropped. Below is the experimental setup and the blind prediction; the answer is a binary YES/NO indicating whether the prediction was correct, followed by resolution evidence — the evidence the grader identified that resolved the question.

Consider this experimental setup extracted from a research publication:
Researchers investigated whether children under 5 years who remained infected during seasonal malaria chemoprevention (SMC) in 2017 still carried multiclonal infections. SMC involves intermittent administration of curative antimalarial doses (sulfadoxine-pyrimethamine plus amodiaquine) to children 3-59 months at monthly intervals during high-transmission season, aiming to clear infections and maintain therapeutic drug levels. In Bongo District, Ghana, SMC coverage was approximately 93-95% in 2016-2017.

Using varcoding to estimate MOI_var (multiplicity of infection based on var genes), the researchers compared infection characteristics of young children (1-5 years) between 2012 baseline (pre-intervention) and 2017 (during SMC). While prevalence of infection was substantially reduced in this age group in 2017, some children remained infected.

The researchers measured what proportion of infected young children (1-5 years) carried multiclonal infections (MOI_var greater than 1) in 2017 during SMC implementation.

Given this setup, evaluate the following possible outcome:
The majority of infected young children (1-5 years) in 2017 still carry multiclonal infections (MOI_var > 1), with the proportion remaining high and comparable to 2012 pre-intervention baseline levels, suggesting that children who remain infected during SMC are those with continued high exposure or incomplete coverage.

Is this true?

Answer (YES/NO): NO